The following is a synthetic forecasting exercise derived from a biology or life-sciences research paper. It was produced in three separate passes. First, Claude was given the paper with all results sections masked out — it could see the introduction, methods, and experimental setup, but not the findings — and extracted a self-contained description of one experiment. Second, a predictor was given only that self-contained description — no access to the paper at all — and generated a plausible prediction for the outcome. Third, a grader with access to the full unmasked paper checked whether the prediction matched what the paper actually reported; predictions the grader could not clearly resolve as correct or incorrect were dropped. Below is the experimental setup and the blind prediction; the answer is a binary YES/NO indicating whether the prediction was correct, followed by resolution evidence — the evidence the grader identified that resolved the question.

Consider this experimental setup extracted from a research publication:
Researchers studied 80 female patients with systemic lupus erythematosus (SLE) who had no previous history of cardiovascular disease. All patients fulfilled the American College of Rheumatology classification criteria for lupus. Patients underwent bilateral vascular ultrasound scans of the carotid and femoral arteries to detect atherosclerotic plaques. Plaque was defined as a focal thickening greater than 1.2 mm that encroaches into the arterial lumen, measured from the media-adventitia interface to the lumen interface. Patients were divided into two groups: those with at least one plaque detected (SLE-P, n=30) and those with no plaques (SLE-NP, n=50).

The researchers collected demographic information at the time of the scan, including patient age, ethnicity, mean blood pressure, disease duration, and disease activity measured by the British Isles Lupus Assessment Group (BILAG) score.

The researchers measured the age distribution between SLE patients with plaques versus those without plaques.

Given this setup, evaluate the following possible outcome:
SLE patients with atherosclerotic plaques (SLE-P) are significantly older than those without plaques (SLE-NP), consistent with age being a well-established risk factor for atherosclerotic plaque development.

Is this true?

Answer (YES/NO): YES